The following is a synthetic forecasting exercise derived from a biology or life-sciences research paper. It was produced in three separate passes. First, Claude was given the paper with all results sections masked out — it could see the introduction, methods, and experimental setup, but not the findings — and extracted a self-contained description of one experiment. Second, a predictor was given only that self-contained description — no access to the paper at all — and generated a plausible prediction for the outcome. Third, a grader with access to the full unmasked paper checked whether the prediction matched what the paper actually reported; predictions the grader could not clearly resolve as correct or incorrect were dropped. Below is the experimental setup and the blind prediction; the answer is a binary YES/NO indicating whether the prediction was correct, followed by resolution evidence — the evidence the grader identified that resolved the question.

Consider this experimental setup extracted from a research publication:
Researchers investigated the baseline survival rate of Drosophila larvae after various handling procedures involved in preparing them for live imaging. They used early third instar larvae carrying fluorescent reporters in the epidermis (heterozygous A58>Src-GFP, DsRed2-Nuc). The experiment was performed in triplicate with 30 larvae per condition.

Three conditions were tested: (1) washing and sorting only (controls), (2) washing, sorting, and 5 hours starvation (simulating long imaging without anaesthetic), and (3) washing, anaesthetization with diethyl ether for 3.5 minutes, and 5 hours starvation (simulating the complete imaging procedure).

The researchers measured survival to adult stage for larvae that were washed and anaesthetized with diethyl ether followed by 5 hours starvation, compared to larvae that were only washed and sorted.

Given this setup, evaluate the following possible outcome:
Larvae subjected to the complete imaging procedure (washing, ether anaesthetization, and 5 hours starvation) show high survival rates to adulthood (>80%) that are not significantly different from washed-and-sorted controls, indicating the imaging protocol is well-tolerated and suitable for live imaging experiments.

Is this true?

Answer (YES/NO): NO